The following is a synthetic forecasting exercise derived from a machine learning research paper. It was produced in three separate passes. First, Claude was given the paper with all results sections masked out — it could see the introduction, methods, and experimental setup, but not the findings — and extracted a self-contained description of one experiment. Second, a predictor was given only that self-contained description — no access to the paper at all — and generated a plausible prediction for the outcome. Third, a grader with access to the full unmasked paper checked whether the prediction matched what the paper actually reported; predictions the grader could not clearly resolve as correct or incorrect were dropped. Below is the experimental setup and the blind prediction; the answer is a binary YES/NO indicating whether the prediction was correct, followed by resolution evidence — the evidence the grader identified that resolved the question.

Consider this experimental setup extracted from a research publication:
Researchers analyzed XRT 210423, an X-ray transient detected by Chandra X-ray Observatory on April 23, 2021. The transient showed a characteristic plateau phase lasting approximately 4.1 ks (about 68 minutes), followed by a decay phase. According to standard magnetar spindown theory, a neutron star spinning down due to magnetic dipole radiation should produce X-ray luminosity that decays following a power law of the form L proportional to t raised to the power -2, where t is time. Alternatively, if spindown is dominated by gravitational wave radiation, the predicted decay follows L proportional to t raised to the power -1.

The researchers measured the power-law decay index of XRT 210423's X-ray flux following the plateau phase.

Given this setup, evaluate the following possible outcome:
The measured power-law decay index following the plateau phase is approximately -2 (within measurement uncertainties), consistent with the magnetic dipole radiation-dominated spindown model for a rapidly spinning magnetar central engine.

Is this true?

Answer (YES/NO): NO